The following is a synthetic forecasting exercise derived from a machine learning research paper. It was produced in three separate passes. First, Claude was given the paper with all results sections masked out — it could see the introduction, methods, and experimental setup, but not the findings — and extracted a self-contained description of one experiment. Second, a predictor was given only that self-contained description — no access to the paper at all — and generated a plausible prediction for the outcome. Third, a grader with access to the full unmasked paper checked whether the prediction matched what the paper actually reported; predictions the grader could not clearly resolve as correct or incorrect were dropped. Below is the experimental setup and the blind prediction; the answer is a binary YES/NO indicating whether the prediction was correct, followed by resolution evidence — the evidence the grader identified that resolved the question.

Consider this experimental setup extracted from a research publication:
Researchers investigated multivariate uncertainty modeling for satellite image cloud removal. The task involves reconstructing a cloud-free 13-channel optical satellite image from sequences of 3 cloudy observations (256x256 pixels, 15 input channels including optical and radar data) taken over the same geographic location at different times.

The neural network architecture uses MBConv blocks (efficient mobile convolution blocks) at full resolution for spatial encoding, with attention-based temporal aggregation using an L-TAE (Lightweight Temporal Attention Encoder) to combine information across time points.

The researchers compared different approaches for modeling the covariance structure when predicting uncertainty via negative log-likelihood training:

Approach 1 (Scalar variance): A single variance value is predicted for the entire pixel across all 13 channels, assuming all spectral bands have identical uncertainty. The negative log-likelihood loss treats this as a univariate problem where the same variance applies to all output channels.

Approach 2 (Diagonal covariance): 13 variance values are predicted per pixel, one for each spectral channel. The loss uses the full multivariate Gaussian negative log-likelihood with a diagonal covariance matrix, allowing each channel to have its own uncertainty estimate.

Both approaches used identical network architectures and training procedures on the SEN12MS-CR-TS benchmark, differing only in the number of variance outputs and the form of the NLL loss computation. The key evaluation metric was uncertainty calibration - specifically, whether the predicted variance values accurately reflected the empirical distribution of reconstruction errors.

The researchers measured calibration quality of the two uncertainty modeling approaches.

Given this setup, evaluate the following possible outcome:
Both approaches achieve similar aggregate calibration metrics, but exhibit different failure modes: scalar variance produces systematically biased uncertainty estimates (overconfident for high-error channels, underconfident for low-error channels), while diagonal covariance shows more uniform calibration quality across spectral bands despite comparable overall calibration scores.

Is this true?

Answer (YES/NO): NO